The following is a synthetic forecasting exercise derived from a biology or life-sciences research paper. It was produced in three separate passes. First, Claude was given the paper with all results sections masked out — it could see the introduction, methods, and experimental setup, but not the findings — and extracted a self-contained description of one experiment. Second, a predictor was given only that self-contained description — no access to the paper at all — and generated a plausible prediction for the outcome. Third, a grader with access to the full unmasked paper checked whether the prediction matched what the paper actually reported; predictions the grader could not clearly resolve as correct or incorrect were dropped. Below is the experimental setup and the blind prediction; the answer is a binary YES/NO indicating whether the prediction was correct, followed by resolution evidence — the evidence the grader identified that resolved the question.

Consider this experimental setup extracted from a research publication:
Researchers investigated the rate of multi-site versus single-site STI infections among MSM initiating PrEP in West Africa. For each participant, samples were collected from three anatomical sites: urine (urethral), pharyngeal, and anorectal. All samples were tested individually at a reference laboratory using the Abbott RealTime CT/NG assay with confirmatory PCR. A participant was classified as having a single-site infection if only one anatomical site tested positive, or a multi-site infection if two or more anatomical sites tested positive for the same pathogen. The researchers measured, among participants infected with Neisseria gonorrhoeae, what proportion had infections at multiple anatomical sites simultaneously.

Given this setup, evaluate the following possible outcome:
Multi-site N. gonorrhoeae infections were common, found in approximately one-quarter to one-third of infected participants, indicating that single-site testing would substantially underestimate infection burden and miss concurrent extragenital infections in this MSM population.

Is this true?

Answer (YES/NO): NO